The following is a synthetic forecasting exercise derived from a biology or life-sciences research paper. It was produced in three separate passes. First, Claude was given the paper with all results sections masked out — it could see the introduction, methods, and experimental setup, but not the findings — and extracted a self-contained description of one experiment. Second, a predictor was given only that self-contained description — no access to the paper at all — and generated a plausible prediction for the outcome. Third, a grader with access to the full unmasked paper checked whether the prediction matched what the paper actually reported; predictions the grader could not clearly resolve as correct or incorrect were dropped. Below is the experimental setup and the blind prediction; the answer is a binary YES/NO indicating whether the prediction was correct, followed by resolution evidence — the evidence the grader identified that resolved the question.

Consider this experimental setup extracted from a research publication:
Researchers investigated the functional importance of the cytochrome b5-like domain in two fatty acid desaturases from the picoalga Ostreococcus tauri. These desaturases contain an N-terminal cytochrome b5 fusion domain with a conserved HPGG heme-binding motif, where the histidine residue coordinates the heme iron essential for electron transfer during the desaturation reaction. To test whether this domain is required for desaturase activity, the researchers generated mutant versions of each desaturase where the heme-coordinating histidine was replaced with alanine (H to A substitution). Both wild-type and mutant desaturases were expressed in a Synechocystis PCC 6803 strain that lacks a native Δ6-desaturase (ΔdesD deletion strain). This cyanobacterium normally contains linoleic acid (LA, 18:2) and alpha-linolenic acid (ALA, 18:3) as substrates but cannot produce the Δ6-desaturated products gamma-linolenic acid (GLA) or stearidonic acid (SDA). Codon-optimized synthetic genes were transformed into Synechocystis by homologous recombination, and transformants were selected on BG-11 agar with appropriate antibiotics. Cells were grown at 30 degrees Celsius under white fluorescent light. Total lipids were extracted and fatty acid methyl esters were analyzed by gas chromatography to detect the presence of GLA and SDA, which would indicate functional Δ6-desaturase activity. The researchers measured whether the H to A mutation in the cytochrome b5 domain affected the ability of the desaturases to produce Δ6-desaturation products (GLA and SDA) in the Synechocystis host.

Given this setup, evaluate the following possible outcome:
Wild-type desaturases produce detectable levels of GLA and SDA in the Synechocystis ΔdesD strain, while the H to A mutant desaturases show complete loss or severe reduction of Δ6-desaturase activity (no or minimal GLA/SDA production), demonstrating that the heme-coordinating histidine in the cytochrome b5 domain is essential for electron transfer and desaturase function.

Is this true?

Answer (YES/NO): YES